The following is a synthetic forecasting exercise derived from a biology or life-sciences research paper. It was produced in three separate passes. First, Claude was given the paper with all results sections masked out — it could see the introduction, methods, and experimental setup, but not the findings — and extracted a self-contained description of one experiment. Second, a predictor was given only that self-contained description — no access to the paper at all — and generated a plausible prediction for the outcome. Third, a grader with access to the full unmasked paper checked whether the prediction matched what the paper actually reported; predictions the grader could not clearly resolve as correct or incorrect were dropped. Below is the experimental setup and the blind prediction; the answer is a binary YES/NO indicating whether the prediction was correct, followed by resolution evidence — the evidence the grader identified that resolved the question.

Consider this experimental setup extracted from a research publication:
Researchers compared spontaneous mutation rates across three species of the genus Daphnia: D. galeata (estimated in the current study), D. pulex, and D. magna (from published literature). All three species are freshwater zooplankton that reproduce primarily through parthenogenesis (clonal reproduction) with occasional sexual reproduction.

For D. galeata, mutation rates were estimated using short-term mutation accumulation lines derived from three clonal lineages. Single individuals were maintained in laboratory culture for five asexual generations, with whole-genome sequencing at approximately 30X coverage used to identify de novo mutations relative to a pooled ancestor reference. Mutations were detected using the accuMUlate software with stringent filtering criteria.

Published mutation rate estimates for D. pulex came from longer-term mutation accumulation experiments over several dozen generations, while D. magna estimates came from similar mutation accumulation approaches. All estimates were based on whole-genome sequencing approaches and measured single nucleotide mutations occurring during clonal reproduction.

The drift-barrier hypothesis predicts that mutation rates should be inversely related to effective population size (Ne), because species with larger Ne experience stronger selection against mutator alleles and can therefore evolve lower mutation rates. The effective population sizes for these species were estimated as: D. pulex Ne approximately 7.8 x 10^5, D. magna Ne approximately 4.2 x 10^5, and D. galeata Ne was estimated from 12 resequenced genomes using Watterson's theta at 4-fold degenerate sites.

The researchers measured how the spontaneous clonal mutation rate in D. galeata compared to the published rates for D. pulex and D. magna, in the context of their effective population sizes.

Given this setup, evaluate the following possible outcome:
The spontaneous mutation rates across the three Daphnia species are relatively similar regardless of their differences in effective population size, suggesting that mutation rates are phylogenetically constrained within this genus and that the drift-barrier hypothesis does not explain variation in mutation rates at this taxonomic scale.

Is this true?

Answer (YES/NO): NO